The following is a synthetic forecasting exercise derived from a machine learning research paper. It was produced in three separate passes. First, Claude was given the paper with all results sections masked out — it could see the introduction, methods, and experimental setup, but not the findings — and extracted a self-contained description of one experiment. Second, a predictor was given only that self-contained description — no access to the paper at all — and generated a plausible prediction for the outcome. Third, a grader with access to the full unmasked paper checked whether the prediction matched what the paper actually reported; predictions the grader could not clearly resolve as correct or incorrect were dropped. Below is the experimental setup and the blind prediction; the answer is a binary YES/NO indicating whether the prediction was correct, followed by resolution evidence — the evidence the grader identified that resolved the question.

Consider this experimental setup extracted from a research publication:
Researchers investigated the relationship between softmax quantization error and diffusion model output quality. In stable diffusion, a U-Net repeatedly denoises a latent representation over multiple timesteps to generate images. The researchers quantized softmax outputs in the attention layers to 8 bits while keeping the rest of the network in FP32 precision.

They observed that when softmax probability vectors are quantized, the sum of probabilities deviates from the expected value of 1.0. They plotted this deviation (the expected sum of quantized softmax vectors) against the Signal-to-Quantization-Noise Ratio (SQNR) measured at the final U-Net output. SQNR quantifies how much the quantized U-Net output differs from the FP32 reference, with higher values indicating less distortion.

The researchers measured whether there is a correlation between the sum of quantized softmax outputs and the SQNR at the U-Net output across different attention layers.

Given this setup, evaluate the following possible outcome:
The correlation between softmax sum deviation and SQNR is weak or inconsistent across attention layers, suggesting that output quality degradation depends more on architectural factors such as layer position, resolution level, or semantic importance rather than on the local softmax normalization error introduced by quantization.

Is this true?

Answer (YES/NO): NO